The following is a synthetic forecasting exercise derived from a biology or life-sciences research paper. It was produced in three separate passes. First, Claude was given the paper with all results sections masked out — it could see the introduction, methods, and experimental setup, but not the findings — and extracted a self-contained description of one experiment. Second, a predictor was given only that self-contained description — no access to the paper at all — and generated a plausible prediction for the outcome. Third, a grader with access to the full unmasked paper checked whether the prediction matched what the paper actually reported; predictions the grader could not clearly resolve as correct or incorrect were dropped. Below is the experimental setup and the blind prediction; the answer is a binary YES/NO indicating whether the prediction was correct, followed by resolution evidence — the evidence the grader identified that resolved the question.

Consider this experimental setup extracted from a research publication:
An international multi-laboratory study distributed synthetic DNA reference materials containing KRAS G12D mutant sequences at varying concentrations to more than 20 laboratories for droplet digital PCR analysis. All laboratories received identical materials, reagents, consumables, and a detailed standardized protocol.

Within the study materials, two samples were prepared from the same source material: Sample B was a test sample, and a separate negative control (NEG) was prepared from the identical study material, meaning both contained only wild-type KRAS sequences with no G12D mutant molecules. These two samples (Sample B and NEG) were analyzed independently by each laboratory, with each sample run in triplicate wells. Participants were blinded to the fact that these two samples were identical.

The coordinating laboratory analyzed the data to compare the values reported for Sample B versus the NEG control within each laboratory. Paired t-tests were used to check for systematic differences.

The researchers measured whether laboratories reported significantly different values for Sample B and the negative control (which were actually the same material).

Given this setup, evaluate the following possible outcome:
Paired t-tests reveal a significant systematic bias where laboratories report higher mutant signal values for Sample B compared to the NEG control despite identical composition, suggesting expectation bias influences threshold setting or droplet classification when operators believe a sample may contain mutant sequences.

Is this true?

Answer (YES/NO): NO